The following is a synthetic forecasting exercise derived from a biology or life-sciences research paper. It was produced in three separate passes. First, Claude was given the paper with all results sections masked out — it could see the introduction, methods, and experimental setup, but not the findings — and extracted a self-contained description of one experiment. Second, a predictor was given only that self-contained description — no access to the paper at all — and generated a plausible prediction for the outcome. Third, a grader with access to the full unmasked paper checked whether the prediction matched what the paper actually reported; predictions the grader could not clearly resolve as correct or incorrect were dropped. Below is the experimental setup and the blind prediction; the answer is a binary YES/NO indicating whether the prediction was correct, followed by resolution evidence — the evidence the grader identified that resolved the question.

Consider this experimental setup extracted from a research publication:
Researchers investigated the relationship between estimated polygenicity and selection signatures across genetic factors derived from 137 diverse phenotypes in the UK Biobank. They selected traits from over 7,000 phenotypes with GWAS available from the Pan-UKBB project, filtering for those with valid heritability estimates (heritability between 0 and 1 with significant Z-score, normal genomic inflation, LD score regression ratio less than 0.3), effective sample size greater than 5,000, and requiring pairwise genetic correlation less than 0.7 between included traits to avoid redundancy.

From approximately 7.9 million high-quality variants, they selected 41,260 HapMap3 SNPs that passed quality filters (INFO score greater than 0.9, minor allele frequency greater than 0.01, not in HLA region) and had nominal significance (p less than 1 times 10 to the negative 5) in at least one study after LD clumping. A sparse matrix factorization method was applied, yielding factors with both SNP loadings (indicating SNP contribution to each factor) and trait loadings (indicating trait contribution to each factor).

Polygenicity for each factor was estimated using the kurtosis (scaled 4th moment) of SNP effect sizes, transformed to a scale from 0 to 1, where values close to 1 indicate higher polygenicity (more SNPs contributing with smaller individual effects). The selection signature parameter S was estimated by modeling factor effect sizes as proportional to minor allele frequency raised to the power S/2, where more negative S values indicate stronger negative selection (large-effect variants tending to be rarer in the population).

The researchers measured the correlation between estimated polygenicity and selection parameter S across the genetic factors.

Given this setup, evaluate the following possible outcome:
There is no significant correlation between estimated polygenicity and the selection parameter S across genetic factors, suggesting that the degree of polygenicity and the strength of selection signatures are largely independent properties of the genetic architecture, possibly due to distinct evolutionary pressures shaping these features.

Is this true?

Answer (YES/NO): NO